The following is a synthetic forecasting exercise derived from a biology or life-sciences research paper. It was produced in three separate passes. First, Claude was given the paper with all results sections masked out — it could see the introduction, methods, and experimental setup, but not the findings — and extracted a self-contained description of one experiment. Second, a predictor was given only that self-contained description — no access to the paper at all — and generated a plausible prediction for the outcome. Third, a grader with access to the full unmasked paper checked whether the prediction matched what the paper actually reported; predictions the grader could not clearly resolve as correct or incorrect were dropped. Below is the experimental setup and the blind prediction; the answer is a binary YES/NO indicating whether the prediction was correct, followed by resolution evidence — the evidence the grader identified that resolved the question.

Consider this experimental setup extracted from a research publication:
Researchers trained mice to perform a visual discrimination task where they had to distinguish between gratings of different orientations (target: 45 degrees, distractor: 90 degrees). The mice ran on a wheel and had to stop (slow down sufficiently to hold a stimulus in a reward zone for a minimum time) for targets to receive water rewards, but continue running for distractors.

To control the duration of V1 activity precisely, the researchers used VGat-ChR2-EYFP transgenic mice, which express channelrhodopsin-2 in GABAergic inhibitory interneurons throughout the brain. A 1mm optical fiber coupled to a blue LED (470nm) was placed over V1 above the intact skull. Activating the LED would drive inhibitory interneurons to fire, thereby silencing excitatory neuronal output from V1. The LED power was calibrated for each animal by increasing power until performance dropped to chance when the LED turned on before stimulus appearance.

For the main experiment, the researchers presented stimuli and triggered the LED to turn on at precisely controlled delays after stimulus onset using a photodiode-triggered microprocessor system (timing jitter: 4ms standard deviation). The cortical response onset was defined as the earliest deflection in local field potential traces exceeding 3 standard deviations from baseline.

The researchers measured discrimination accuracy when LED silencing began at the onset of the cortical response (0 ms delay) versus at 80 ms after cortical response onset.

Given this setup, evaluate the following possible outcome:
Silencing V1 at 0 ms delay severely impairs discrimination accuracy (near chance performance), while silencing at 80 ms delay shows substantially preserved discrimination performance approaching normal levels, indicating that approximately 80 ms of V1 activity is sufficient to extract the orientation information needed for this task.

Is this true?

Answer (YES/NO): NO